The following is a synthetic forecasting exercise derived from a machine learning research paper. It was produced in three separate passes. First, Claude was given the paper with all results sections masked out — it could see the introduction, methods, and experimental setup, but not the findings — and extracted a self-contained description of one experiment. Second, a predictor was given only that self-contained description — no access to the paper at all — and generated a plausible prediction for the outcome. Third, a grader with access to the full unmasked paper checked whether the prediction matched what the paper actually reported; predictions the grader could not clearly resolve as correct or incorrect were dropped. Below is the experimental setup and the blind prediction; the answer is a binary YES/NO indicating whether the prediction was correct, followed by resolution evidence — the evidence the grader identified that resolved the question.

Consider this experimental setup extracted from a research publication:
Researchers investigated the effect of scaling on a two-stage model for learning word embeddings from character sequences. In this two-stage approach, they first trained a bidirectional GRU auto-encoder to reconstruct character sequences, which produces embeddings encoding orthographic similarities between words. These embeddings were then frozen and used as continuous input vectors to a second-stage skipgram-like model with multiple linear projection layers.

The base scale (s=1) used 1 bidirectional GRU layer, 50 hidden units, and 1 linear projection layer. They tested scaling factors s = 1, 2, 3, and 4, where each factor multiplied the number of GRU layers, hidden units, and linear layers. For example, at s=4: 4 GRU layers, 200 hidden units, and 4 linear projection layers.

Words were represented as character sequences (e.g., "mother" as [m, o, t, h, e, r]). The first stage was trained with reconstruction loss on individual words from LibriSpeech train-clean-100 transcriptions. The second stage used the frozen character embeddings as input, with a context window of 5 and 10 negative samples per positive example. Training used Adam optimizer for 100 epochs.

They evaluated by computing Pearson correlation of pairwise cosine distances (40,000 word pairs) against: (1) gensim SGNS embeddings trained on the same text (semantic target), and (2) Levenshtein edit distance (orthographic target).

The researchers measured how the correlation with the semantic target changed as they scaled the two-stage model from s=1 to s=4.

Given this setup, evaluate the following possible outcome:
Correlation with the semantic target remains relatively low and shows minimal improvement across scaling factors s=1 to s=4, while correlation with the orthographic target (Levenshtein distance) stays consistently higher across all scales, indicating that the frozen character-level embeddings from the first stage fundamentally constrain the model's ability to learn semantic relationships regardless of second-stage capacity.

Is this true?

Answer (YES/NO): YES